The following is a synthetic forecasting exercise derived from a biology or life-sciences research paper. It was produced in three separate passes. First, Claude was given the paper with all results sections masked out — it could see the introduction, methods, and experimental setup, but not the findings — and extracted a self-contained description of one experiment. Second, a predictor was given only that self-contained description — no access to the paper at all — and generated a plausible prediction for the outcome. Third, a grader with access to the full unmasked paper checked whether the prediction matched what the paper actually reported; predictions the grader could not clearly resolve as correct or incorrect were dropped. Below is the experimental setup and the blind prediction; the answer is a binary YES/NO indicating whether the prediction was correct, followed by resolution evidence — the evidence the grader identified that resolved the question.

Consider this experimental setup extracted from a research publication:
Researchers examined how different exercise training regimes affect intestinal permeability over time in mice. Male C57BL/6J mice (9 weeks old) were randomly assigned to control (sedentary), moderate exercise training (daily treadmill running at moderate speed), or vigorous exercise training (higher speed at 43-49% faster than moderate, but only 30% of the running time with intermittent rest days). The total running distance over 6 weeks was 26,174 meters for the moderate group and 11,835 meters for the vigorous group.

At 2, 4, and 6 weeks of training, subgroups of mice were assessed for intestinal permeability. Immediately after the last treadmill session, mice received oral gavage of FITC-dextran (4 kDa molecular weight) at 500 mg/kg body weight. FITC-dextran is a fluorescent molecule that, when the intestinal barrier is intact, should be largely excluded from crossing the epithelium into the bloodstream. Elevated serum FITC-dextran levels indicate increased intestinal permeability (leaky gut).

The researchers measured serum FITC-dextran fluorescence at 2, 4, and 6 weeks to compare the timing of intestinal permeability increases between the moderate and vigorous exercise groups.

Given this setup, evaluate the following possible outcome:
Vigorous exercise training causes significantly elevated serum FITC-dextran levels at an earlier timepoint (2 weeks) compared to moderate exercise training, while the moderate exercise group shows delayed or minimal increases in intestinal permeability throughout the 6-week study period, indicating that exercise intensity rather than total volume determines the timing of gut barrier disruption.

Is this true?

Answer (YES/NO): NO